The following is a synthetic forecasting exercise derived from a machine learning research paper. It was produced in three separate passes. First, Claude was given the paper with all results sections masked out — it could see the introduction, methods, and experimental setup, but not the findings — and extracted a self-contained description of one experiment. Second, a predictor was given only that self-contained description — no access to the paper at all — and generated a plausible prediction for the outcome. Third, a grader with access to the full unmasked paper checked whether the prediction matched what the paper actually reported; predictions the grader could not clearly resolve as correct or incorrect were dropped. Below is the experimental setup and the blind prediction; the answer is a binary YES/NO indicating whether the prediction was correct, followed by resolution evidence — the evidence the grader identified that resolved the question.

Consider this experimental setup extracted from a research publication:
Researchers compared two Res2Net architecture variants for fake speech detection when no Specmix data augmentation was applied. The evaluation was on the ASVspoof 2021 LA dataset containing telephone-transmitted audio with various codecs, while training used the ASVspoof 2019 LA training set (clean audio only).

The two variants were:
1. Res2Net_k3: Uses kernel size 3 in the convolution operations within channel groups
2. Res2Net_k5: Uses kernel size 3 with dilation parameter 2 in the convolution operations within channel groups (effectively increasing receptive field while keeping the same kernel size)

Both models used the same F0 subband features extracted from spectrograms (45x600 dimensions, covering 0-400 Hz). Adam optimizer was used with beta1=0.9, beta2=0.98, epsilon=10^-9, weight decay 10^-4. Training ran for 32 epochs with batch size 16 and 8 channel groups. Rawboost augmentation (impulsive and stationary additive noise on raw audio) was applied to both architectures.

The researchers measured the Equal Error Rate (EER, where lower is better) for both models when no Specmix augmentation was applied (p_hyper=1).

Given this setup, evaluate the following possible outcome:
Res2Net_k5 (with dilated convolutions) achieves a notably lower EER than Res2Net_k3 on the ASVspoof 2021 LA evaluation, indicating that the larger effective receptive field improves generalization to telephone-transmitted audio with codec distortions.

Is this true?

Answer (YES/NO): NO